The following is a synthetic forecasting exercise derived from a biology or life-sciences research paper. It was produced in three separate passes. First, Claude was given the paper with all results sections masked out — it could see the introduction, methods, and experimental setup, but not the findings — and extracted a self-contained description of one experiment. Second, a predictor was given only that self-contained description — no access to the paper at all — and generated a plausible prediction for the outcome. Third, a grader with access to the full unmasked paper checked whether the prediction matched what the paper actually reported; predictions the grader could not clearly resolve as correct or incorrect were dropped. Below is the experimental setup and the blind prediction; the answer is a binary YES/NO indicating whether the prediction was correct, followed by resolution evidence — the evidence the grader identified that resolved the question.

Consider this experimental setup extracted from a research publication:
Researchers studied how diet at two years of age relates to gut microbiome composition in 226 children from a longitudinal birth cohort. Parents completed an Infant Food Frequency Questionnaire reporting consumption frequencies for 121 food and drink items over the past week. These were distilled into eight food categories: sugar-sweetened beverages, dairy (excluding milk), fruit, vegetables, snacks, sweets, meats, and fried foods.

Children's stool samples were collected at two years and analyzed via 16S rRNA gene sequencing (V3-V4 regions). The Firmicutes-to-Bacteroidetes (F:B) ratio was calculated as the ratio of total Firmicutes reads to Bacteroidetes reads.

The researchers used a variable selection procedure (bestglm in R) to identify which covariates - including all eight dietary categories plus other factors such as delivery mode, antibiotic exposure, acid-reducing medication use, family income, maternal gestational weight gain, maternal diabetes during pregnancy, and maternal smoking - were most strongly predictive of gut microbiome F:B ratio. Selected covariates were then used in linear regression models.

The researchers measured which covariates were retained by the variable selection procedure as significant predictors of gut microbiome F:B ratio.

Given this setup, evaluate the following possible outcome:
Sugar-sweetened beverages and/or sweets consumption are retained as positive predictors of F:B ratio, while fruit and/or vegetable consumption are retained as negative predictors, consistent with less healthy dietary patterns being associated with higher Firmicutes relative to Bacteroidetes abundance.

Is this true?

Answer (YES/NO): NO